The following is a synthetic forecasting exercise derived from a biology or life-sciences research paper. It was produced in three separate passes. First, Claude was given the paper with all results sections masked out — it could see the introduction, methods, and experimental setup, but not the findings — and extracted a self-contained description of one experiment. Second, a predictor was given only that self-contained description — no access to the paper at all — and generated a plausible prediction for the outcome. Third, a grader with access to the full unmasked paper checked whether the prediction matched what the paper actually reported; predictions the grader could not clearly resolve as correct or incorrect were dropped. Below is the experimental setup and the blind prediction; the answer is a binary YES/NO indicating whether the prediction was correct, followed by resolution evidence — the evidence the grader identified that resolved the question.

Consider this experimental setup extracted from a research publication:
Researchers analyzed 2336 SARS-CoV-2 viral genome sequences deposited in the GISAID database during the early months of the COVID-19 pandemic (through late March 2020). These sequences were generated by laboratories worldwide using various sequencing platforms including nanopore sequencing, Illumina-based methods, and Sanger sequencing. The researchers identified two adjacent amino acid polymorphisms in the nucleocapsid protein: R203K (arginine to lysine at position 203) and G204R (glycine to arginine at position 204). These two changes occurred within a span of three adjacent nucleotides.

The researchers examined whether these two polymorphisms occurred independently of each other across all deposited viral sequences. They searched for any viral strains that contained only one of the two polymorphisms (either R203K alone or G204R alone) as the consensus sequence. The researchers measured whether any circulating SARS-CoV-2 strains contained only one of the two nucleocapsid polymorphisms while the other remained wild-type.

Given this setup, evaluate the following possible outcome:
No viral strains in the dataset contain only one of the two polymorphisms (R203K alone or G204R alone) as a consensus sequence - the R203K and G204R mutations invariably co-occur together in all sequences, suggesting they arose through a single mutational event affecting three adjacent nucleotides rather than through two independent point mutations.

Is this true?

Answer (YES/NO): YES